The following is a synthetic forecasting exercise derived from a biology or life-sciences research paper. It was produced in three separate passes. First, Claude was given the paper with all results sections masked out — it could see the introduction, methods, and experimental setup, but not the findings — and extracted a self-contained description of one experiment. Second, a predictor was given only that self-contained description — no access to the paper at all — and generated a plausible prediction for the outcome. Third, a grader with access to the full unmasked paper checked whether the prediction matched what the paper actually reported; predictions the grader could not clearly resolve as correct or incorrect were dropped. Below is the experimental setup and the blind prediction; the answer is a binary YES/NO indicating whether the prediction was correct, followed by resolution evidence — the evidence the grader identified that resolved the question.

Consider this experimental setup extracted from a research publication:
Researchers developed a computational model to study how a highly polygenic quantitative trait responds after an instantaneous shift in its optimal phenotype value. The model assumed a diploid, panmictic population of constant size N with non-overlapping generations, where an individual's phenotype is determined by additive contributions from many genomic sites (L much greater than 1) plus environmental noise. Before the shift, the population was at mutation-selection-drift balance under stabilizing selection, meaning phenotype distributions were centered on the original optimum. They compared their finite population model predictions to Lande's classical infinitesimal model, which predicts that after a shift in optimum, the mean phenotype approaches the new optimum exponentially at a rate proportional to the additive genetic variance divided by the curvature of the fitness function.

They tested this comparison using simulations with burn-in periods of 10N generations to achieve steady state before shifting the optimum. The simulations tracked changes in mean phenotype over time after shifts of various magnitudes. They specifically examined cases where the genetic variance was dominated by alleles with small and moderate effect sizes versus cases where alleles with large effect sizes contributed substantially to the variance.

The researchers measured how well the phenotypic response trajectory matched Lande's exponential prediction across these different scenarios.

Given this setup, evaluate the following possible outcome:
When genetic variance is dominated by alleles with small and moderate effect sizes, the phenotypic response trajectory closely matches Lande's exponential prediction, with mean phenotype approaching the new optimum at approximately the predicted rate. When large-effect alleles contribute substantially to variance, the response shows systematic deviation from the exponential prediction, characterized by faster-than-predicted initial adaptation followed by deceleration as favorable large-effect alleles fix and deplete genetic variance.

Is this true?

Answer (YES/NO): NO